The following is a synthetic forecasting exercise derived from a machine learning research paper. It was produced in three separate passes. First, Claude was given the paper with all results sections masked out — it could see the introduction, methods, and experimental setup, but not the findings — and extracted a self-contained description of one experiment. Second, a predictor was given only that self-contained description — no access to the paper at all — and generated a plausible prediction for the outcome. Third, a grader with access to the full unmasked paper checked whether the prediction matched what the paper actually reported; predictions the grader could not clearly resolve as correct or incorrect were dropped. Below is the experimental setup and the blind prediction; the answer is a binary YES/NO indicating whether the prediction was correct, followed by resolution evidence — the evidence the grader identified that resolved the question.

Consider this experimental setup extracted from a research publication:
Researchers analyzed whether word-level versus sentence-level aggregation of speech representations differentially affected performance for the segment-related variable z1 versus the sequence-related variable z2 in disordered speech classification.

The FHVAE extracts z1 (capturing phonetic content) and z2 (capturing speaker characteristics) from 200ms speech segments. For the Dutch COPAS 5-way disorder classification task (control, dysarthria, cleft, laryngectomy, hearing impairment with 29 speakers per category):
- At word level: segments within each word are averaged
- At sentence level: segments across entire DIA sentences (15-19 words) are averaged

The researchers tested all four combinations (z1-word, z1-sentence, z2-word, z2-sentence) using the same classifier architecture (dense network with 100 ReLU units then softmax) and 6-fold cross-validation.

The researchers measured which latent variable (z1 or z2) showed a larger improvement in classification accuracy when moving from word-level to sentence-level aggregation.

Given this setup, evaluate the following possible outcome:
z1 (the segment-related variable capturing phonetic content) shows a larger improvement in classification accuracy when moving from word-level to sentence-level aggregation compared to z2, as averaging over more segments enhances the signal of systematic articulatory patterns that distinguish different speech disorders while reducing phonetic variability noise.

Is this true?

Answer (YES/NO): YES